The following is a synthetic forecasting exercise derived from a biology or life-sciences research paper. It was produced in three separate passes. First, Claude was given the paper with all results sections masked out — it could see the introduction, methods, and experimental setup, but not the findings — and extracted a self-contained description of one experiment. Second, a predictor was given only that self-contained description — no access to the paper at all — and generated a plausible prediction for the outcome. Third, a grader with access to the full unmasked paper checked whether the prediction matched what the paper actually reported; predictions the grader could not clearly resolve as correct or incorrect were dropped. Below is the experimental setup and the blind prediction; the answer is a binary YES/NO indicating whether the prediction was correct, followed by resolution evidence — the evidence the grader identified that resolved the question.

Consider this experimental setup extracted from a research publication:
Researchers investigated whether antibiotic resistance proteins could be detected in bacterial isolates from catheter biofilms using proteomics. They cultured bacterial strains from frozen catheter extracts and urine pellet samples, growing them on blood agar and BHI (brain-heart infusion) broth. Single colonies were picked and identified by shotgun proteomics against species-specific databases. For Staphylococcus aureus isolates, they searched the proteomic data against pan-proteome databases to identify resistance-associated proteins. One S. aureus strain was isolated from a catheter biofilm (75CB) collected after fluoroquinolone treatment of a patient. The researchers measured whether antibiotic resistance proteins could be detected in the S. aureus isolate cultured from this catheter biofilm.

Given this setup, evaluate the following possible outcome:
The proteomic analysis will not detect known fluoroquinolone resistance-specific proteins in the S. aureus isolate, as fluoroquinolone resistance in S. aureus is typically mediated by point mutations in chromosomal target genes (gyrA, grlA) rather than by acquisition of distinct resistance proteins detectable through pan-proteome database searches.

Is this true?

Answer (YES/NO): YES